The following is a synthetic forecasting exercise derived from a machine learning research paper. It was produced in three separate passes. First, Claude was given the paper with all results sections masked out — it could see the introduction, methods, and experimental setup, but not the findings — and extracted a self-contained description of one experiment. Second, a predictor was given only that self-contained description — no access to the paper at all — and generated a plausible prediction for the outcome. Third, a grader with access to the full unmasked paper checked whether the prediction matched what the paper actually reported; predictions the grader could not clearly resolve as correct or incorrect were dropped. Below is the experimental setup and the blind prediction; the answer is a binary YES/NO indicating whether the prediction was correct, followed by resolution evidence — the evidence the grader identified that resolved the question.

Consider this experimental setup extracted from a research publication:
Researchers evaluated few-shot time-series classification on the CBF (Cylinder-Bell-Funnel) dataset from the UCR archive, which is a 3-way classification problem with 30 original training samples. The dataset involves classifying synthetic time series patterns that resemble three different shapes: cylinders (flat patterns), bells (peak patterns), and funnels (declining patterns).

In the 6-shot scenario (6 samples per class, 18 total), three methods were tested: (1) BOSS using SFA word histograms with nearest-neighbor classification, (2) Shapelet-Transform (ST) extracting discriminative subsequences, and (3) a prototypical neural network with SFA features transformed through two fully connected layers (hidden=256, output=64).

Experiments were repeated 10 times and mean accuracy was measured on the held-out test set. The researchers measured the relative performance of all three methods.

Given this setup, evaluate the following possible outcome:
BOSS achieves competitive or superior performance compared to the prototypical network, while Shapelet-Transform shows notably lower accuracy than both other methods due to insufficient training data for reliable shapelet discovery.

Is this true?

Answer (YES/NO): YES